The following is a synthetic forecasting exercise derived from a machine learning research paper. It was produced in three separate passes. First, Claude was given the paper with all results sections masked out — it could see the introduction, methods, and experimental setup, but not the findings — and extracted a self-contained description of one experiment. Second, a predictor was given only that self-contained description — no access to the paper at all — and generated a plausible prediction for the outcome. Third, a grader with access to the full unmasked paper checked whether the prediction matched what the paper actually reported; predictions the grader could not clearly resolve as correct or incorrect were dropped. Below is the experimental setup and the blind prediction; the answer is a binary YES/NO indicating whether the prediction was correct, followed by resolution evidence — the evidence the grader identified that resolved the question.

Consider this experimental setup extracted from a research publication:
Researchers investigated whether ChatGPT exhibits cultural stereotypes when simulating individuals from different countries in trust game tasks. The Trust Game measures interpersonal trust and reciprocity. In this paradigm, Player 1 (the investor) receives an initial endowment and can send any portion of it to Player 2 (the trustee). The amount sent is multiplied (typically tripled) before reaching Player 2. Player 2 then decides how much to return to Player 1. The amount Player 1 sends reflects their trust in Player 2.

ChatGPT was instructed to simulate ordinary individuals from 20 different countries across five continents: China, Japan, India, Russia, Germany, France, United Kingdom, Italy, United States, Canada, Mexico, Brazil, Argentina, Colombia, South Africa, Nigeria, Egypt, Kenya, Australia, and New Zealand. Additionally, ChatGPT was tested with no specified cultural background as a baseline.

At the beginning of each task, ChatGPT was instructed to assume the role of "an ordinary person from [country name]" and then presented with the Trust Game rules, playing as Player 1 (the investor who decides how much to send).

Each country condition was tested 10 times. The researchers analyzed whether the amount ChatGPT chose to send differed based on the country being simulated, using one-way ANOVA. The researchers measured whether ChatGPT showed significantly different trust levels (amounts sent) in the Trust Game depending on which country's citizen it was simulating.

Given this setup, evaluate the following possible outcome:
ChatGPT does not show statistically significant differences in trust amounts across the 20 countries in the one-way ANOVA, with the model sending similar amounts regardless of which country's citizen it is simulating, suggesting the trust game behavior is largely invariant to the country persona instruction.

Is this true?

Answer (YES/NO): NO